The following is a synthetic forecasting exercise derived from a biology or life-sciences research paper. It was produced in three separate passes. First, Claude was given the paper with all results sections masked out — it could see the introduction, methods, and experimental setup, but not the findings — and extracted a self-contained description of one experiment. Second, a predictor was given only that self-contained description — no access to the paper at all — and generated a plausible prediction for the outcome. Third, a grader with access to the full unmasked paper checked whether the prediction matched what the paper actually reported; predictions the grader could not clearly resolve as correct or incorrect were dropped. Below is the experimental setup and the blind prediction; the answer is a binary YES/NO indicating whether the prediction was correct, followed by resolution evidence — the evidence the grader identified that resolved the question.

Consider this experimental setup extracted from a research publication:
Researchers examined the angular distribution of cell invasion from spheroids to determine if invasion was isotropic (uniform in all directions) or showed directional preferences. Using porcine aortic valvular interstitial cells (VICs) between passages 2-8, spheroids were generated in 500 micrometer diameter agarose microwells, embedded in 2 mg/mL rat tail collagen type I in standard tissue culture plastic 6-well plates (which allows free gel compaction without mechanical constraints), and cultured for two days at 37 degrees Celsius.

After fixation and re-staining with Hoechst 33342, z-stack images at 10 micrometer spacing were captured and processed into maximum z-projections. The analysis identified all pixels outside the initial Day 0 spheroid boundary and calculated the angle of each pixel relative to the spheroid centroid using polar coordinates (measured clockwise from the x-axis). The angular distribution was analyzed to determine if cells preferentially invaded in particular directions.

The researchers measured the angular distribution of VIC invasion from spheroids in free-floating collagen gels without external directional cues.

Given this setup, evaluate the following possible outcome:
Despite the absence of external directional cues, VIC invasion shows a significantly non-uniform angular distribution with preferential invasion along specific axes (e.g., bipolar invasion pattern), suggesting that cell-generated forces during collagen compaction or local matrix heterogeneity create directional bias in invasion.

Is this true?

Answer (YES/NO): NO